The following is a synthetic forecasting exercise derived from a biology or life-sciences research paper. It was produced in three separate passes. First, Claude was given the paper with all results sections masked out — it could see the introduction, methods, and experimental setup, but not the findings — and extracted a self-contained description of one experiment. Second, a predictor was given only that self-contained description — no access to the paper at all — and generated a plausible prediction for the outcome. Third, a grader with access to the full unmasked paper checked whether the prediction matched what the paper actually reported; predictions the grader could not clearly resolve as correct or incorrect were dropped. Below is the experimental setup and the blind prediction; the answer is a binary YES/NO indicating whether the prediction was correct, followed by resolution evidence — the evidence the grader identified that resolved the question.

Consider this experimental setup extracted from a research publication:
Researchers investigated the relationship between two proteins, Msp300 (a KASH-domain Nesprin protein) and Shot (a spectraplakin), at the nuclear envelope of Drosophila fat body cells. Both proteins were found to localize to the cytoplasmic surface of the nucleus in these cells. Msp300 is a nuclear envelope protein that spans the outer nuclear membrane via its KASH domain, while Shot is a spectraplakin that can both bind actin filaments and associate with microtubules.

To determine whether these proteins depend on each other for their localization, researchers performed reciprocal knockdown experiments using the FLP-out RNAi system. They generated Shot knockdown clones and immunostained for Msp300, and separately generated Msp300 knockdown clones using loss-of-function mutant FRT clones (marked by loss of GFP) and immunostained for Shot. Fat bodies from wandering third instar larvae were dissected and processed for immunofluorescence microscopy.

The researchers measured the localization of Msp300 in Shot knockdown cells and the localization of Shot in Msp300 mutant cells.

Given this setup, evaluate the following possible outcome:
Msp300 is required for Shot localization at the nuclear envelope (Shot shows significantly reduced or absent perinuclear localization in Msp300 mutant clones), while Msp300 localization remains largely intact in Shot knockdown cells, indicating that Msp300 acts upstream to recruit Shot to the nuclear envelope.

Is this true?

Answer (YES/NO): NO